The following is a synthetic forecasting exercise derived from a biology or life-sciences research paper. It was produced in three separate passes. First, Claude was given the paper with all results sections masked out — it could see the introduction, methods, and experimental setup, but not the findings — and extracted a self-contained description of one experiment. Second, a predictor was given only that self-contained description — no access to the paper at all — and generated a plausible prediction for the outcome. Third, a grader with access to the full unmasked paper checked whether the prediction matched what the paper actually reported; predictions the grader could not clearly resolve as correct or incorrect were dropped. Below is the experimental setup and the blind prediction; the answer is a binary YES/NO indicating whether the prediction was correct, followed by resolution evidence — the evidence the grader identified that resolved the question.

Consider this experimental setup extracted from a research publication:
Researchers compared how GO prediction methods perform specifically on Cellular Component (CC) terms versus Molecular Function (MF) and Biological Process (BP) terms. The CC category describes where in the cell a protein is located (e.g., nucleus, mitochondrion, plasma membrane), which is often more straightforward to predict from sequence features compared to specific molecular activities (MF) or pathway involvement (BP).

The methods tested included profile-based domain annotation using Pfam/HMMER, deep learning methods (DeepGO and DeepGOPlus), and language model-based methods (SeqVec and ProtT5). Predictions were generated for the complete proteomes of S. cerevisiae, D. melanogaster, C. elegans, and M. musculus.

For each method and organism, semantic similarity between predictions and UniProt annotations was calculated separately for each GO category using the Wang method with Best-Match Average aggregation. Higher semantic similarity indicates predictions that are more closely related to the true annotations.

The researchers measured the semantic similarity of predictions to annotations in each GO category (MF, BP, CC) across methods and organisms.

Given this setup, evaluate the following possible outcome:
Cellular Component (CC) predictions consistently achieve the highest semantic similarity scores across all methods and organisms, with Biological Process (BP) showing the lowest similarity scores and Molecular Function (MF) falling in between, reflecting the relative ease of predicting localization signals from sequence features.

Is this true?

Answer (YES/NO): NO